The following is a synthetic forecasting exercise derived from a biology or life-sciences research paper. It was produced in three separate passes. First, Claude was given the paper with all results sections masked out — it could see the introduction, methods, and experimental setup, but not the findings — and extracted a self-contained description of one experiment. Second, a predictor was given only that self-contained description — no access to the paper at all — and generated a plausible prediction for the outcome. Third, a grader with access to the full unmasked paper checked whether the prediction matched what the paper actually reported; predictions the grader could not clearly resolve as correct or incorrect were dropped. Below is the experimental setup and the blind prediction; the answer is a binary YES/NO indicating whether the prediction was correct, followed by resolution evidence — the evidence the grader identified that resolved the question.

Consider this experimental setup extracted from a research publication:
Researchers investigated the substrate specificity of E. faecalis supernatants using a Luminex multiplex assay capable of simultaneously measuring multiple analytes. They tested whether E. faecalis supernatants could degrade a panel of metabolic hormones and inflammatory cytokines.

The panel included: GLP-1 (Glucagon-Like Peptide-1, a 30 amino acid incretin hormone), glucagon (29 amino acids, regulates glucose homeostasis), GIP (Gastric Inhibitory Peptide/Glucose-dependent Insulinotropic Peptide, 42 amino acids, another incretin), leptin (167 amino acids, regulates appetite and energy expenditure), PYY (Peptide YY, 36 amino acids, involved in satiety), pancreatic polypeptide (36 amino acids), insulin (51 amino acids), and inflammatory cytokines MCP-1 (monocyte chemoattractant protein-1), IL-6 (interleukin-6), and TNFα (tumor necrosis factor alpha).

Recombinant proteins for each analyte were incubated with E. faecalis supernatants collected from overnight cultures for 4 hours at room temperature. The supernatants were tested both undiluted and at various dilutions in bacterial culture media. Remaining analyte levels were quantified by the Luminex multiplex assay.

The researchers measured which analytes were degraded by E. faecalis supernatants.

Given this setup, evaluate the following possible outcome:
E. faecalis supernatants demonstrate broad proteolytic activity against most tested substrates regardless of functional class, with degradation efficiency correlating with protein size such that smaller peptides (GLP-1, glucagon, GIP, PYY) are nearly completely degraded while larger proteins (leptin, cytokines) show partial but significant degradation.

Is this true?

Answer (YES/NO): NO